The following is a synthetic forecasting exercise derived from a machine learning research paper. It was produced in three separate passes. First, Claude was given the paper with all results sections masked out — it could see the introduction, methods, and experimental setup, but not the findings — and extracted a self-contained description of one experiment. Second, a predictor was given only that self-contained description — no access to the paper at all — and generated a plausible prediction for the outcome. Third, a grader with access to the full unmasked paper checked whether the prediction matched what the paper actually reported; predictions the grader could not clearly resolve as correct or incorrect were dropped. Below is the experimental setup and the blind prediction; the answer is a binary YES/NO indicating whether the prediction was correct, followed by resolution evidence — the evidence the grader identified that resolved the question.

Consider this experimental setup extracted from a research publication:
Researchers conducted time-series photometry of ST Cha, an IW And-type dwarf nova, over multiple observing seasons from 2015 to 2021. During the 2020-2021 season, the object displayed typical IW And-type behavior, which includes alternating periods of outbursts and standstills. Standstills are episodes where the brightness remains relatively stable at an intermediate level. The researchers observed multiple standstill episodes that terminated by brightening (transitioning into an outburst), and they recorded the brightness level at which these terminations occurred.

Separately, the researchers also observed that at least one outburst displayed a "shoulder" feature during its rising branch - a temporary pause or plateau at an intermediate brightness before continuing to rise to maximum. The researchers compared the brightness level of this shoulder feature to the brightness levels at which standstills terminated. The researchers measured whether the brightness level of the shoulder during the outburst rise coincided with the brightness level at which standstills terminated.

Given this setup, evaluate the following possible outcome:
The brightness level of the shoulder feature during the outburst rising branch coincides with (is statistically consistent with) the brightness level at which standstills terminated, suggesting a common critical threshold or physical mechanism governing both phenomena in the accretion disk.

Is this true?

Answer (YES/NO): YES